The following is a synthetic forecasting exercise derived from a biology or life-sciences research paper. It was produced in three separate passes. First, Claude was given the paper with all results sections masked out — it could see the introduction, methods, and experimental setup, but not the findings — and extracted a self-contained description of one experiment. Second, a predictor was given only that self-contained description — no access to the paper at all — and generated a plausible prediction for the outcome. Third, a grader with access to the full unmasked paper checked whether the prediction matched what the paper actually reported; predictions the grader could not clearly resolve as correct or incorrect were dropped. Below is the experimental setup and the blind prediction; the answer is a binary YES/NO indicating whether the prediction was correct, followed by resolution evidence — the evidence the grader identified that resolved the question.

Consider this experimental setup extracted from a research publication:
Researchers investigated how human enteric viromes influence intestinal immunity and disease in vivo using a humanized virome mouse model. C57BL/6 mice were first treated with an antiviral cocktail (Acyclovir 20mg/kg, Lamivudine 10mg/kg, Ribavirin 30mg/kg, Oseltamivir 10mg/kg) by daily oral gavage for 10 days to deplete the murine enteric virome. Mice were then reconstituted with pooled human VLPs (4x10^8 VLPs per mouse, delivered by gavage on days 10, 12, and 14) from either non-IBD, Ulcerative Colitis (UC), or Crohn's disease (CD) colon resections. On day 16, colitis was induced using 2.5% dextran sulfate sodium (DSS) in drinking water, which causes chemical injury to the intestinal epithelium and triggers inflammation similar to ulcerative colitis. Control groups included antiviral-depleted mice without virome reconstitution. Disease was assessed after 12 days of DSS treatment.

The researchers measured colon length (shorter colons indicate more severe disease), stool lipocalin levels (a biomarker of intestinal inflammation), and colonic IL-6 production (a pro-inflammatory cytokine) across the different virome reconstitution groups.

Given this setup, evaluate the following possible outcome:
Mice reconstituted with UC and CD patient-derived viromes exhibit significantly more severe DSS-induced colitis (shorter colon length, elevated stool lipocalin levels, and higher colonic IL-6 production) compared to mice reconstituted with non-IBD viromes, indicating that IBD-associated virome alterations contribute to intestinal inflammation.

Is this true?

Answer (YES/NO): YES